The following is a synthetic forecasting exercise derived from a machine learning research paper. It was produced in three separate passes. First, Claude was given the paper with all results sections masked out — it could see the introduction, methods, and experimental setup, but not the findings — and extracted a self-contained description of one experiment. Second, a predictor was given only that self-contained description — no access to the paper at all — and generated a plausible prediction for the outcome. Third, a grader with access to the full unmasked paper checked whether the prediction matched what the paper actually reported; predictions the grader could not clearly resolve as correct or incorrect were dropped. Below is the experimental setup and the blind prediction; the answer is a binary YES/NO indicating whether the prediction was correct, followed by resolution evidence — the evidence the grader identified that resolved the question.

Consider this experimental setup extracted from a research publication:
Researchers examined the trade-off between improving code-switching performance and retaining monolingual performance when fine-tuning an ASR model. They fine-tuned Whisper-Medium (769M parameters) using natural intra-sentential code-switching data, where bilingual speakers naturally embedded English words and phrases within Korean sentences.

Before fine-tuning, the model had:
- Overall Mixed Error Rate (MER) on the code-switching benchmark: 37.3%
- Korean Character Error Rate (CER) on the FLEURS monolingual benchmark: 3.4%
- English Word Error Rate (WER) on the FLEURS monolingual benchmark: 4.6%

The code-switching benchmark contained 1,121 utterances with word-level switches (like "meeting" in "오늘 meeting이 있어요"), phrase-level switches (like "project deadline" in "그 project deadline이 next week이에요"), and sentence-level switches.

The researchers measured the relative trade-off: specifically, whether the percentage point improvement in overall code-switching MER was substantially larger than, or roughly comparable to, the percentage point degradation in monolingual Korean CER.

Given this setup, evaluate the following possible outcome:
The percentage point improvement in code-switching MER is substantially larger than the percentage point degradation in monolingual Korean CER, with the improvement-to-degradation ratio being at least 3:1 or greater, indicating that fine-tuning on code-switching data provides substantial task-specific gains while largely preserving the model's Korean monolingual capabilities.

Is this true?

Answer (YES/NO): YES